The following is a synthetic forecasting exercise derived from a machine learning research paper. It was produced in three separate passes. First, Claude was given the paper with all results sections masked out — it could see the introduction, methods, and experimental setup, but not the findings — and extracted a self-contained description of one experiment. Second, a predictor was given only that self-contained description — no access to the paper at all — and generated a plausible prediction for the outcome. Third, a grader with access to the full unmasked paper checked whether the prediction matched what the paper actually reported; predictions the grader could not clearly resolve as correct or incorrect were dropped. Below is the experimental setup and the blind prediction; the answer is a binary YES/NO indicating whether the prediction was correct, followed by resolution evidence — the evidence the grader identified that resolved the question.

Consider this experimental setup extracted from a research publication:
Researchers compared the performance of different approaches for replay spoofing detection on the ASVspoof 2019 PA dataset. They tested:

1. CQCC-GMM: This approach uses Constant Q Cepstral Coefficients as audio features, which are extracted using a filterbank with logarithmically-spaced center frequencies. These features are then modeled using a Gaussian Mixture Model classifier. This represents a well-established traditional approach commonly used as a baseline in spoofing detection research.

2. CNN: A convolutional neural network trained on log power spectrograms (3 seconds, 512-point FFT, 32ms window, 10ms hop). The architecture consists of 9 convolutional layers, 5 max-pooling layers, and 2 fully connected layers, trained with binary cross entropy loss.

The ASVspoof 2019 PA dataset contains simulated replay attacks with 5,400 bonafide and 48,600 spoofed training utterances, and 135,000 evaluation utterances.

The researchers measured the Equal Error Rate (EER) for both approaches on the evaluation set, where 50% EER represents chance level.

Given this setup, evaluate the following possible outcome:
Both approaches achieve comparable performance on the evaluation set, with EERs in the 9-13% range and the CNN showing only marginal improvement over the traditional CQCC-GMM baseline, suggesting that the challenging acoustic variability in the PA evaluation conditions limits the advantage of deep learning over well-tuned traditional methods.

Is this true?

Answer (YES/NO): NO